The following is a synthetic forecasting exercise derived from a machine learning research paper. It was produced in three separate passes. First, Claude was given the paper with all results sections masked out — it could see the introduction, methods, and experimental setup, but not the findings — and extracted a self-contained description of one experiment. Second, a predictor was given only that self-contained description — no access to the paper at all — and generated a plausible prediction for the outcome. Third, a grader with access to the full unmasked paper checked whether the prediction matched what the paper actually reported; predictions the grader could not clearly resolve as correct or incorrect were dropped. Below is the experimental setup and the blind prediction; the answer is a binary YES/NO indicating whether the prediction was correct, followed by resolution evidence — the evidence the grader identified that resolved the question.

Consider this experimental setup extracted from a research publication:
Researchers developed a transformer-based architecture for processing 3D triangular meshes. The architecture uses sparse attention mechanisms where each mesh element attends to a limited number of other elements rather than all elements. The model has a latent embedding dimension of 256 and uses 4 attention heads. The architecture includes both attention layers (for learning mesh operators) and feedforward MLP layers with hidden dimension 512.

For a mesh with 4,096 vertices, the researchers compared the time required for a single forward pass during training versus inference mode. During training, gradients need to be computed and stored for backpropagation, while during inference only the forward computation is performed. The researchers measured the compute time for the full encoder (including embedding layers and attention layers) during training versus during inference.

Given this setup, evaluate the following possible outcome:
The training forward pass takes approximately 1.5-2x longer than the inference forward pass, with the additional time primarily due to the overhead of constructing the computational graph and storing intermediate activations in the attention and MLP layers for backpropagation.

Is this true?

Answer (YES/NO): NO